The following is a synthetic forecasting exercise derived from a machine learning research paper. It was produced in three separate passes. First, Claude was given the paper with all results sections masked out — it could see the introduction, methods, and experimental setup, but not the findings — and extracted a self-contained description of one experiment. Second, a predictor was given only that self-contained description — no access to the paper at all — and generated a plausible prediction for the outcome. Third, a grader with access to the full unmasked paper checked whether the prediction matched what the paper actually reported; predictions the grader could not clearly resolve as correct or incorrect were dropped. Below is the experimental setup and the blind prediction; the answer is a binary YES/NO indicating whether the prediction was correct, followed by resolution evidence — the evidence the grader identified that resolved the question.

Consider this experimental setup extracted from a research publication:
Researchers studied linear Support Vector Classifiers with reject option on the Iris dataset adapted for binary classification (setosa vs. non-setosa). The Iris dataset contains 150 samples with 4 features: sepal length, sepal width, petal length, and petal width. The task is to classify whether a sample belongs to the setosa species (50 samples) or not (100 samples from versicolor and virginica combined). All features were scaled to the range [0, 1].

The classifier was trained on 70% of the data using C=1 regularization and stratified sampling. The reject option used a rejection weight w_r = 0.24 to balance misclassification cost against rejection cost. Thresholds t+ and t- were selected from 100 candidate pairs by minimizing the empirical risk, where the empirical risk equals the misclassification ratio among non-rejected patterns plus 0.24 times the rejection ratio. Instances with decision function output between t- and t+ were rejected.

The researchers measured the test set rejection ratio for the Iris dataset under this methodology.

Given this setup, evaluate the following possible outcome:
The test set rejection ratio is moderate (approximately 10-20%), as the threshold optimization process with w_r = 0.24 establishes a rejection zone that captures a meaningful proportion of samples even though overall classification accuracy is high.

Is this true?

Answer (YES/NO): NO